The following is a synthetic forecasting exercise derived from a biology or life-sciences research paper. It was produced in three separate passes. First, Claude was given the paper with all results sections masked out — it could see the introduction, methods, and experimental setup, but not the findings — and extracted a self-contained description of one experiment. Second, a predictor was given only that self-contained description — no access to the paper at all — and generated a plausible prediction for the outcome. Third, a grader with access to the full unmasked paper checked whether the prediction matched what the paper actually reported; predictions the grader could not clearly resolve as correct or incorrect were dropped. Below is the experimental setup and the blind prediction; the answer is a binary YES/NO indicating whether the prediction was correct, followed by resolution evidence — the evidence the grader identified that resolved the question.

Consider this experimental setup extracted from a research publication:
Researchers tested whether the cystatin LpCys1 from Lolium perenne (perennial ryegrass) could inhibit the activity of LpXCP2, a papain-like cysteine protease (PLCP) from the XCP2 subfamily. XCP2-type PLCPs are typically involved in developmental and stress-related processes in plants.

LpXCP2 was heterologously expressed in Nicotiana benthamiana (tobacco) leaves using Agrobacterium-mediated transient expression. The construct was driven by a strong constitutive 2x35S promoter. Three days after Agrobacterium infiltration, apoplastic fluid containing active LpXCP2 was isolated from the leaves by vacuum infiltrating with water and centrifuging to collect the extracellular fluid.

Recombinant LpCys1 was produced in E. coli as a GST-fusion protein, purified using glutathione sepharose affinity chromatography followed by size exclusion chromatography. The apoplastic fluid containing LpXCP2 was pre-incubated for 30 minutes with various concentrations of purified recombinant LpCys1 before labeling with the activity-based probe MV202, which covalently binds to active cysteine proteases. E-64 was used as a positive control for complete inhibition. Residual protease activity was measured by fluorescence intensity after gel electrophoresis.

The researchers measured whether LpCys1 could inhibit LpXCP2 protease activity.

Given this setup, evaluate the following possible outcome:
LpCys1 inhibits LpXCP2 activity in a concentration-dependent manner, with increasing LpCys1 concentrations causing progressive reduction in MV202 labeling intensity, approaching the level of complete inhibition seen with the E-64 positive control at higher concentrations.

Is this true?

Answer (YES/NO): NO